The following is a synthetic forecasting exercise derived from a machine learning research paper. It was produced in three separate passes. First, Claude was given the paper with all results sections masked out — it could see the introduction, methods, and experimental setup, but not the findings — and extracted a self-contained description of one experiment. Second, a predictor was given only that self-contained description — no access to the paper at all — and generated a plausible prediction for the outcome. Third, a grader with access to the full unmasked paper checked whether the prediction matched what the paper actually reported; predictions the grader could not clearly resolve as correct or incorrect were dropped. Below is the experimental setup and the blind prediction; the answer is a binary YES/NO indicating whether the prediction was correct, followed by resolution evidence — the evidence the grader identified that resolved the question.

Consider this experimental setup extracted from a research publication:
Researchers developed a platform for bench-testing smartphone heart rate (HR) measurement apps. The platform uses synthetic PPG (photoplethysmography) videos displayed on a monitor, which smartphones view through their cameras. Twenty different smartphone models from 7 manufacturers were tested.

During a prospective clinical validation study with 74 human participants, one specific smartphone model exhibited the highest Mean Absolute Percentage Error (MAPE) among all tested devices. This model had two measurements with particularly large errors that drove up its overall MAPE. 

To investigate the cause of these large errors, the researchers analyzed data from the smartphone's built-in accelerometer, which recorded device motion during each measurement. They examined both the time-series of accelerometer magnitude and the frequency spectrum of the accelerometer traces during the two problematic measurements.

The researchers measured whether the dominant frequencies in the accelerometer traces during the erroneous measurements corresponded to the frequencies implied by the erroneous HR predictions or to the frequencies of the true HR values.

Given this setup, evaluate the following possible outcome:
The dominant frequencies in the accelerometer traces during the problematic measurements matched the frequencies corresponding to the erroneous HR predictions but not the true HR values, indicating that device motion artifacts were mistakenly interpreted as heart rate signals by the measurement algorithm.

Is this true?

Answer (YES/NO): YES